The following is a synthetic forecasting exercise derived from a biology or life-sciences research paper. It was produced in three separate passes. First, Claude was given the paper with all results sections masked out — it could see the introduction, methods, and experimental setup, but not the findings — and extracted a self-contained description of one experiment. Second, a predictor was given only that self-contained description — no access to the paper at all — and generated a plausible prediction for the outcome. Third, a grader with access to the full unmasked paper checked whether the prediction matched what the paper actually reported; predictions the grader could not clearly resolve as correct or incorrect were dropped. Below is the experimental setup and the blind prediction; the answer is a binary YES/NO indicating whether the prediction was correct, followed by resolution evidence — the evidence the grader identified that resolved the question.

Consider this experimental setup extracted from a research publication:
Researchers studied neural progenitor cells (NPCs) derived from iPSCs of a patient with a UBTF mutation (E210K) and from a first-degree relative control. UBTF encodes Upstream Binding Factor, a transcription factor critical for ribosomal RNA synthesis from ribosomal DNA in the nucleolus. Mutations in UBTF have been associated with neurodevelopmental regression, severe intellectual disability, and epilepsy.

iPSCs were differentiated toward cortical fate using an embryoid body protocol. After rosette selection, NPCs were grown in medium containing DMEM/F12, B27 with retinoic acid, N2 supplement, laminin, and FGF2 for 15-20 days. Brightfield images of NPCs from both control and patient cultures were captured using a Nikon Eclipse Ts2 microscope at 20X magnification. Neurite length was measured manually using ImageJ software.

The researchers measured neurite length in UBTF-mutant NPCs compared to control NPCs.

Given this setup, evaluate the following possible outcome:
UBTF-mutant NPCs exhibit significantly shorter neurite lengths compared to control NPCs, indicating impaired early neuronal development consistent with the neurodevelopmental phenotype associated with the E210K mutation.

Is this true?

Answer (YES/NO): NO